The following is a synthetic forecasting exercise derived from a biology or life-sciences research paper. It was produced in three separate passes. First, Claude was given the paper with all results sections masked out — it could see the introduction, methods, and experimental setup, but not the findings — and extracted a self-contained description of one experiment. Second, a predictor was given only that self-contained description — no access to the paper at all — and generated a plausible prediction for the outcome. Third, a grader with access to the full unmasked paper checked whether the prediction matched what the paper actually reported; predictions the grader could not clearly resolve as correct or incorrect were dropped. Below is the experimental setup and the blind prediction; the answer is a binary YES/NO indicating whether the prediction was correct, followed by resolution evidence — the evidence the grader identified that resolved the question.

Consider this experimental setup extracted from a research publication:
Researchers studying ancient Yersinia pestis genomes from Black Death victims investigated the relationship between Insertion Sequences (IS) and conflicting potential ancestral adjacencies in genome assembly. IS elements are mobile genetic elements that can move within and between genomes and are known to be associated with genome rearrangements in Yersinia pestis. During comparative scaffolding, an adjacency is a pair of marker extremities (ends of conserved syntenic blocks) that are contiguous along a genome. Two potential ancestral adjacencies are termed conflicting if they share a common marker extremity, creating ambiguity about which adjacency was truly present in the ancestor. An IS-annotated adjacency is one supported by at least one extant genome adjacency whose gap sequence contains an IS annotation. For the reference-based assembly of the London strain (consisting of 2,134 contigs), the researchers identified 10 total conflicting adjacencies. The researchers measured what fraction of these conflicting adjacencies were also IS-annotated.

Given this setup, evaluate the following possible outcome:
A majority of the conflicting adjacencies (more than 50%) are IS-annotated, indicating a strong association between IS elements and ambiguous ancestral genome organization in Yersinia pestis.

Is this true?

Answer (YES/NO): YES